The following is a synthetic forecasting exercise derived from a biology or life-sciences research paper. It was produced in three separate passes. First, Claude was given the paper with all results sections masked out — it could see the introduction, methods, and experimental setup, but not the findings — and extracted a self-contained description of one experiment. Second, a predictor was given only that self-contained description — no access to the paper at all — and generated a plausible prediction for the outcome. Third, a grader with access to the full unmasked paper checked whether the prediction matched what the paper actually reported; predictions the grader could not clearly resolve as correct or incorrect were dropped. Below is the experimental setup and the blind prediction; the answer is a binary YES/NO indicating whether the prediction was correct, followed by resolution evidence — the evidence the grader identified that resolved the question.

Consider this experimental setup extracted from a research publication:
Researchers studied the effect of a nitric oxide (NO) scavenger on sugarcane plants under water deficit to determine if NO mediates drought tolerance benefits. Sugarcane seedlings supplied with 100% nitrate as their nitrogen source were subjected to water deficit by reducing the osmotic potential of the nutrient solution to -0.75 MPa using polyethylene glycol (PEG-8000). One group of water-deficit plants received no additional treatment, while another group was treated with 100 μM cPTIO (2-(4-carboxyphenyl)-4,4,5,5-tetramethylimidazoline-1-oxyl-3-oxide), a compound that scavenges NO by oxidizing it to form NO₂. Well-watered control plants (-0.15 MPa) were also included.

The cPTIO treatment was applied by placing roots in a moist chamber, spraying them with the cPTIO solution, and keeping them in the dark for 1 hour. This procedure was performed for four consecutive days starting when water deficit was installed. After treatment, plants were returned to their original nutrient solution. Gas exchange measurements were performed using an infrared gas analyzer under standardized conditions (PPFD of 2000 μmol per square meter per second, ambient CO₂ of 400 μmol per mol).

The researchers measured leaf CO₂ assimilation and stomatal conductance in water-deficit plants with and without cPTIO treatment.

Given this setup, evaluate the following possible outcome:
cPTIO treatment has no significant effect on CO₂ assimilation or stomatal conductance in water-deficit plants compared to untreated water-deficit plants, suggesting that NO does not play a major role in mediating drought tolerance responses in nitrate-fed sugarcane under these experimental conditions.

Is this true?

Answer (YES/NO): NO